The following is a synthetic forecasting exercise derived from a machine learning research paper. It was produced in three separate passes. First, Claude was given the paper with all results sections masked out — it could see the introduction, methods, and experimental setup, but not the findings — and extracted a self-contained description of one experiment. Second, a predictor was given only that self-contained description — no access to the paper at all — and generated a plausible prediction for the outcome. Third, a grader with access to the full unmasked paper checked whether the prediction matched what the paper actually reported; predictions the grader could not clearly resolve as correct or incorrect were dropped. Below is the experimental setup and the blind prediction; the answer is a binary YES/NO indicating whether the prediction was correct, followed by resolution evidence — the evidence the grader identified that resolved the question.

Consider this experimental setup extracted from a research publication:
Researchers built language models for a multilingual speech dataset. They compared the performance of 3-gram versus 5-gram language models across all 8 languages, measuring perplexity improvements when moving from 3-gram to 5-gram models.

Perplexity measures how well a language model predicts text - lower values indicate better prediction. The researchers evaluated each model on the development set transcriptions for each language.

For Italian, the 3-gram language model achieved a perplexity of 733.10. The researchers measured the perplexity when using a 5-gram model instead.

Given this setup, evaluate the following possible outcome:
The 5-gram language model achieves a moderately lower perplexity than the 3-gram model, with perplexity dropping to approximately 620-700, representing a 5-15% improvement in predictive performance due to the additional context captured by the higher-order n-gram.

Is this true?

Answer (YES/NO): YES